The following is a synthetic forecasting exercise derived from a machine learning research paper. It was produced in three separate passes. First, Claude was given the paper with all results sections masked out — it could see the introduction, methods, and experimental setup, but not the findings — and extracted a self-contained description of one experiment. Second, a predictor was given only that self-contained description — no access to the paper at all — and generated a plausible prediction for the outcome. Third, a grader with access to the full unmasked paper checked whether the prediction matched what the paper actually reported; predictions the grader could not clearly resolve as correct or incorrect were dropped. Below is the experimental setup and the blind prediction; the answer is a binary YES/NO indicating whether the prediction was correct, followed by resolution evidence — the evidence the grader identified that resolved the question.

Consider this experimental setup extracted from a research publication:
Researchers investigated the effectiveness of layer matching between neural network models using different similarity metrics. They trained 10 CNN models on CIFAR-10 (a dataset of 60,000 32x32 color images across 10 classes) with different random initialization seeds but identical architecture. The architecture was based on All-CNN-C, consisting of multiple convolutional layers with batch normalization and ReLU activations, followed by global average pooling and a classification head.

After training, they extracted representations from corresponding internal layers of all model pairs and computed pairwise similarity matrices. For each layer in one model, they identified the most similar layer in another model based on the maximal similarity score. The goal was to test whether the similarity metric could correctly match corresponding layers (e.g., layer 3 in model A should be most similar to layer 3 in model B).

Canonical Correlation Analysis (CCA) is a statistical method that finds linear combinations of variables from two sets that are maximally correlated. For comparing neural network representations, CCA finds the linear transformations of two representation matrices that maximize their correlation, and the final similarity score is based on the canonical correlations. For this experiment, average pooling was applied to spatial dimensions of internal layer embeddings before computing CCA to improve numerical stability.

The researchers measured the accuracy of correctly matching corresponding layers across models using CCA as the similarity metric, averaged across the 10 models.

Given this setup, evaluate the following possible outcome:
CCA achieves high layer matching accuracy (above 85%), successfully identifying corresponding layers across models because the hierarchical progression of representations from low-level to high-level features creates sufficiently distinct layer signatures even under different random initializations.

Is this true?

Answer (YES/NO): NO